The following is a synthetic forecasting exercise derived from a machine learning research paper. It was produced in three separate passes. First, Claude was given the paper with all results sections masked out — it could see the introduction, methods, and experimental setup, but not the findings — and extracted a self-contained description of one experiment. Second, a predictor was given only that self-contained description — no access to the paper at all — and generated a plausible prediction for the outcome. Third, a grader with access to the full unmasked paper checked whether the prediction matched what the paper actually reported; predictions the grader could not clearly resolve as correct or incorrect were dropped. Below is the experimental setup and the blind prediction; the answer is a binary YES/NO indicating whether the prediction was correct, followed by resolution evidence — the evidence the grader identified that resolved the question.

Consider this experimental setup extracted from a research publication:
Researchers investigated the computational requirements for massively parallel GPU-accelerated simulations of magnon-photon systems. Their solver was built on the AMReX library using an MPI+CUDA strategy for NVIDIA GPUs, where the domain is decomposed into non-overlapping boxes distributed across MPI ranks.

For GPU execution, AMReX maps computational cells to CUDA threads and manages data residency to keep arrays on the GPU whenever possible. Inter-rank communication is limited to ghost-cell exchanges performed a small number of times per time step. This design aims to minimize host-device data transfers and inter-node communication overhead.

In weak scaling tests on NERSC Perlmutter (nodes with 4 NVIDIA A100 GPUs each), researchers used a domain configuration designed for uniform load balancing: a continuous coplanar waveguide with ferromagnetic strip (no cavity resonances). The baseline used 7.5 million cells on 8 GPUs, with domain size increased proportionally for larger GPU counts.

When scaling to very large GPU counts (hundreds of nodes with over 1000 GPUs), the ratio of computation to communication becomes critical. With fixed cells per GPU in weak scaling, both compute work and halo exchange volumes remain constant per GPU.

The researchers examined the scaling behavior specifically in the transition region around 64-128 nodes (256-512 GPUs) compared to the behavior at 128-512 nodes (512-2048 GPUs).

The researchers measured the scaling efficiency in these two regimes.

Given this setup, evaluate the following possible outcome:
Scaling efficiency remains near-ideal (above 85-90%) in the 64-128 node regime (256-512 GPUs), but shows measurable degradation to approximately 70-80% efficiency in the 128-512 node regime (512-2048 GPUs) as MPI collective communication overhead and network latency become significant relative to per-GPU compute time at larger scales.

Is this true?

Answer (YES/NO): NO